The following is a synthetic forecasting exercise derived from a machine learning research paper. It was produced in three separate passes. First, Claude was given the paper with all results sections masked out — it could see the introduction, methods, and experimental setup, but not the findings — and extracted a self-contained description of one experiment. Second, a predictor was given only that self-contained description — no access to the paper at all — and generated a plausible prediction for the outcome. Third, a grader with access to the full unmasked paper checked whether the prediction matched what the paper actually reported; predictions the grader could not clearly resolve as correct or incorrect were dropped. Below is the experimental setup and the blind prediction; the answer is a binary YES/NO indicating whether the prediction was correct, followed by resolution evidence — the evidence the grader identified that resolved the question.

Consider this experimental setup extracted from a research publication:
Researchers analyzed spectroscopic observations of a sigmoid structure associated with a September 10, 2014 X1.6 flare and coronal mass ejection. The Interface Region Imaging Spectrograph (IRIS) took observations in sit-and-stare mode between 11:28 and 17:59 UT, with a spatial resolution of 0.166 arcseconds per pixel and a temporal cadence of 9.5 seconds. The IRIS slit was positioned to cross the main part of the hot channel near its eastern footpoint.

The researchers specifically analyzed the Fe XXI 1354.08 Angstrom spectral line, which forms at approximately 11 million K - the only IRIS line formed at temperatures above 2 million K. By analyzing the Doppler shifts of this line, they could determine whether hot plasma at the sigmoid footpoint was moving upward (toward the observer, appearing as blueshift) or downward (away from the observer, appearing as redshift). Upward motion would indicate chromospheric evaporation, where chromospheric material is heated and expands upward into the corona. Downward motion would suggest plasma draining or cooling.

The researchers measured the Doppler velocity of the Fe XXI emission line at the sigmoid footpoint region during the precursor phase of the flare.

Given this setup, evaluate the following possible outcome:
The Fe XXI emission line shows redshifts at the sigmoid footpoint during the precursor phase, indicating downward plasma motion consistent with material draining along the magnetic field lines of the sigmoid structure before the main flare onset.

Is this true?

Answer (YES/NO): NO